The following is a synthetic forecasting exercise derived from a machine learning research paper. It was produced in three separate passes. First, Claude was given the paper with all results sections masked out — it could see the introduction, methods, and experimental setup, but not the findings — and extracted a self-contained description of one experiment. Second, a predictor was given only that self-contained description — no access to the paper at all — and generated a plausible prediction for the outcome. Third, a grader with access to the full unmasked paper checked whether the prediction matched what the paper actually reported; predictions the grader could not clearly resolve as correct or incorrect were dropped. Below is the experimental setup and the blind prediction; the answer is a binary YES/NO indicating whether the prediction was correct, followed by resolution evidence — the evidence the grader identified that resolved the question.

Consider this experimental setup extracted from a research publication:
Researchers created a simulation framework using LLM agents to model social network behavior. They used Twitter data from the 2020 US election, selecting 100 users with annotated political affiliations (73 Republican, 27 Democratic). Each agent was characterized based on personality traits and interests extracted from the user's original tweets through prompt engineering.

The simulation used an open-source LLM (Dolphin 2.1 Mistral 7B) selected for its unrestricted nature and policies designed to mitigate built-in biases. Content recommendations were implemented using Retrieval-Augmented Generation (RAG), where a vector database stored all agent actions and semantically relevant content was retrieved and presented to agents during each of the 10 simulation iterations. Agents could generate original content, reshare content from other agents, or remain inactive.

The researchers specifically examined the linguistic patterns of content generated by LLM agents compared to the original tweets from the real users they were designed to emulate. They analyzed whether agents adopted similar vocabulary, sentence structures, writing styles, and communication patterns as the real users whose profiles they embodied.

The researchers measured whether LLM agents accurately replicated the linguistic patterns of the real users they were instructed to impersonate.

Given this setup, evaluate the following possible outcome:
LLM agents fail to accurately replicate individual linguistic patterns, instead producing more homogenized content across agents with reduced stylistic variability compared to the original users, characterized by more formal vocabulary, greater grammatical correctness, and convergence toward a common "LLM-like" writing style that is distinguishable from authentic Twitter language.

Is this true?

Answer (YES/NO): NO